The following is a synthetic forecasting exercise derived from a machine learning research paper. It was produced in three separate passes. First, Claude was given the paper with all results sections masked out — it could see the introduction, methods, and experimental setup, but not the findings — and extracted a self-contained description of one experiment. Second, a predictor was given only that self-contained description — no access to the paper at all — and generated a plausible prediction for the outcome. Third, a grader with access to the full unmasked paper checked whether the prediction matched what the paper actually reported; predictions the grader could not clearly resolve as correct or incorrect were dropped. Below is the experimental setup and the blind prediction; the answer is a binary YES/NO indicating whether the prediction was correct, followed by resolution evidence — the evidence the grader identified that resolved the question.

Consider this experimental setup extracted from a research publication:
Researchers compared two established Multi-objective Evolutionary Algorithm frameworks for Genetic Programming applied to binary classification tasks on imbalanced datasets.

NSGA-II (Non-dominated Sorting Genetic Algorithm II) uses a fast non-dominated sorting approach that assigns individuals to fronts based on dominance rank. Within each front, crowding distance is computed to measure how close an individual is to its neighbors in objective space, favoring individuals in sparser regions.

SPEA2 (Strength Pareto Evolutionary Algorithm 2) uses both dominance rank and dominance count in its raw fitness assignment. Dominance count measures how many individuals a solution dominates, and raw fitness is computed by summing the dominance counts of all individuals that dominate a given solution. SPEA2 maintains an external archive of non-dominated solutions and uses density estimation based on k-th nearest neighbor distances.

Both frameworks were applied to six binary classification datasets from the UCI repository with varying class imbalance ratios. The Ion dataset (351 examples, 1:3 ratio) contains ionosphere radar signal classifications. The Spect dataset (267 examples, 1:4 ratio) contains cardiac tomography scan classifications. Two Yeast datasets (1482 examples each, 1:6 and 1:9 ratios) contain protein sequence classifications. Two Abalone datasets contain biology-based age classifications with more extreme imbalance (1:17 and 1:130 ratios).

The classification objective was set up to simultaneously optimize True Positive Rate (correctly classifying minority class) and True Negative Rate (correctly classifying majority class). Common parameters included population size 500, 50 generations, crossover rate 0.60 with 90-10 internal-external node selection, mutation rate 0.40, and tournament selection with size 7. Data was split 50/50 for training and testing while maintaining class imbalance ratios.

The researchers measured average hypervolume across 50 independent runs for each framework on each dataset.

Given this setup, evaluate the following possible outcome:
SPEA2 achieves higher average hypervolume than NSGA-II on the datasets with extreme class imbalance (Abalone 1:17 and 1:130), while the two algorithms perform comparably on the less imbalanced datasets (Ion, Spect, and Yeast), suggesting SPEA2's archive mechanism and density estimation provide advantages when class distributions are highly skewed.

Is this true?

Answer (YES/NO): NO